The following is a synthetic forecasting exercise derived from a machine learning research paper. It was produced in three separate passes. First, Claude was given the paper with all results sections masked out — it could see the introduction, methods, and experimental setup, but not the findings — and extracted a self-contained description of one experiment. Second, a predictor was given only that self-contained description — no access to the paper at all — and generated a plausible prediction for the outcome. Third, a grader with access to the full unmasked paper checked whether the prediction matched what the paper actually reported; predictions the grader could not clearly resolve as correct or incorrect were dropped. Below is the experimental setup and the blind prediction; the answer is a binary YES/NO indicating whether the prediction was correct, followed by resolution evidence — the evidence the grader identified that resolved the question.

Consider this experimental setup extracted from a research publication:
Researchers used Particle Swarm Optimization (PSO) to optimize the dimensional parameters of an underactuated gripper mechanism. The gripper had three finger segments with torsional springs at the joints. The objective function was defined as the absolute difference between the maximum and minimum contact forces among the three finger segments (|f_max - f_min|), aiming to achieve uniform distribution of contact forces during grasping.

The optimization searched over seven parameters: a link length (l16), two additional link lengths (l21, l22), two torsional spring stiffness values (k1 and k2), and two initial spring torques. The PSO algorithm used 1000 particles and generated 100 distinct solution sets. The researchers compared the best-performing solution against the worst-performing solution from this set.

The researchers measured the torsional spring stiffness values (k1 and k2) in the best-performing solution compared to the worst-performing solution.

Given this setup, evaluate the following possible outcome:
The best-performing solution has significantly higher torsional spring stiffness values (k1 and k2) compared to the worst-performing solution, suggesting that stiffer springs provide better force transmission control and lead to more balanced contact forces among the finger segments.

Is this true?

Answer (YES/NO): YES